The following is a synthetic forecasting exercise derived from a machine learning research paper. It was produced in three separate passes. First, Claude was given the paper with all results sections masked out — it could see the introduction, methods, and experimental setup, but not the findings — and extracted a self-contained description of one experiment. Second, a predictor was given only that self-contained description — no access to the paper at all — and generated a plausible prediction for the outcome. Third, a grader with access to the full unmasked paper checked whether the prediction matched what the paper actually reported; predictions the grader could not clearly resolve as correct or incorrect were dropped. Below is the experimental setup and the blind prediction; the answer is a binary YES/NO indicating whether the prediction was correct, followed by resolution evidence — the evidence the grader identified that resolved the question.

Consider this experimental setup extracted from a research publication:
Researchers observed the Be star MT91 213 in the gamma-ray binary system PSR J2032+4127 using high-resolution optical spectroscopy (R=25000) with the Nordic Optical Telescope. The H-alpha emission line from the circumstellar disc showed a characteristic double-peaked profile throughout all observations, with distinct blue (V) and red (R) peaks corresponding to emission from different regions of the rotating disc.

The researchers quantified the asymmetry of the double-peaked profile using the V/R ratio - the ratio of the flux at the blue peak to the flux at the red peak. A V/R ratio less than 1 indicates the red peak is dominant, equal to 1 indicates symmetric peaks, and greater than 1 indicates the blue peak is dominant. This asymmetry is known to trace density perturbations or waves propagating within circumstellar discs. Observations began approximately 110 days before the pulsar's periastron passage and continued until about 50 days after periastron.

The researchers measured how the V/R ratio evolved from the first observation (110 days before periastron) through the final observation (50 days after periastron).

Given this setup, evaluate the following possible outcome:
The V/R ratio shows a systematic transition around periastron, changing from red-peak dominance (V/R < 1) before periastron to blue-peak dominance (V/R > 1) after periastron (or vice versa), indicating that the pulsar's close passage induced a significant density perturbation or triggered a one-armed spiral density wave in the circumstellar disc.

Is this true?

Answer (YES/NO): YES